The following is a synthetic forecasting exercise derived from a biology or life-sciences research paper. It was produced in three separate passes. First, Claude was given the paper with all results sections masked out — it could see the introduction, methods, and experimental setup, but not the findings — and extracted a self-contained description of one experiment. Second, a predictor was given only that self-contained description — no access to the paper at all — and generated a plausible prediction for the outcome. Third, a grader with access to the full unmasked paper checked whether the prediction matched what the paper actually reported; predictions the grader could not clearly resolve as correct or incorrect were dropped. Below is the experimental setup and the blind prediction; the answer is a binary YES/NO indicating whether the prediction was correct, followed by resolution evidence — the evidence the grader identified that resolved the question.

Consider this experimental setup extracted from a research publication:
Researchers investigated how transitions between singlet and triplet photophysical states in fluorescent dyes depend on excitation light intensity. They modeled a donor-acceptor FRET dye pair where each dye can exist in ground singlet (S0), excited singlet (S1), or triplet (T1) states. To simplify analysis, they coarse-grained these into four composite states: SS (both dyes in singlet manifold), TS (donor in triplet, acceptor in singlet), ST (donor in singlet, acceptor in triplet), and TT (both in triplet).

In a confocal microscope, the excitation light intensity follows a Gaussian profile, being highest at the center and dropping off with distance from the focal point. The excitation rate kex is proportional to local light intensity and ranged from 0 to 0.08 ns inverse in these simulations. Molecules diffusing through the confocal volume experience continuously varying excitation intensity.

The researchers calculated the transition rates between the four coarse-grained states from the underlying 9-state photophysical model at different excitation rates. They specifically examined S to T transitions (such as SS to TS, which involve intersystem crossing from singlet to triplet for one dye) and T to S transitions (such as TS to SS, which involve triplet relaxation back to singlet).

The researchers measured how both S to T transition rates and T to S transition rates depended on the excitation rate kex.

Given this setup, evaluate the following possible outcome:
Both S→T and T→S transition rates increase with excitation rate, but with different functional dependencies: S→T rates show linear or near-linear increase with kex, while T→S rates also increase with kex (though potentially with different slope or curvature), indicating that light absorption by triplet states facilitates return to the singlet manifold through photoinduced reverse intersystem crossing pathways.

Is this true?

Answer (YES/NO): NO